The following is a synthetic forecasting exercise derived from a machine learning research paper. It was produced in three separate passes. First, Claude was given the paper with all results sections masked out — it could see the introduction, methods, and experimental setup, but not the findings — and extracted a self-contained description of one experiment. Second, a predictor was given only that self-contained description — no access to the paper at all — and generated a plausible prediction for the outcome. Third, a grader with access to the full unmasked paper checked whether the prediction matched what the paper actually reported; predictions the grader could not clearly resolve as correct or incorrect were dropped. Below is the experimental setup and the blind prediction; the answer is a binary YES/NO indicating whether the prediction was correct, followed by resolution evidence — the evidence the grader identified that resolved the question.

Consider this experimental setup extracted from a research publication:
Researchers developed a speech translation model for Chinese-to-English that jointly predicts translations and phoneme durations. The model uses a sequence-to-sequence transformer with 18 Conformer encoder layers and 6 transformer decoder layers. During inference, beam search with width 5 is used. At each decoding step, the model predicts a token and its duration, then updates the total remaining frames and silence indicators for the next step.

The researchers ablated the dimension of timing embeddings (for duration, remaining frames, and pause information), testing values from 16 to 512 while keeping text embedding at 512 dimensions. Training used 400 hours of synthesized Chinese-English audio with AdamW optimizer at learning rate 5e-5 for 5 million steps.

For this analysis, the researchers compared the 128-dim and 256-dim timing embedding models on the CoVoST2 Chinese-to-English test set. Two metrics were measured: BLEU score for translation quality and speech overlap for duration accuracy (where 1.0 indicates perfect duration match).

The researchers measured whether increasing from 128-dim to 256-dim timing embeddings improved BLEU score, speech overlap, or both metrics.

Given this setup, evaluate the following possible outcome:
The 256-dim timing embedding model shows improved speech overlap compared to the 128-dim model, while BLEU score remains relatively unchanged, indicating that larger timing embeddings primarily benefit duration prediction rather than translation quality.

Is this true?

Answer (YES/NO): NO